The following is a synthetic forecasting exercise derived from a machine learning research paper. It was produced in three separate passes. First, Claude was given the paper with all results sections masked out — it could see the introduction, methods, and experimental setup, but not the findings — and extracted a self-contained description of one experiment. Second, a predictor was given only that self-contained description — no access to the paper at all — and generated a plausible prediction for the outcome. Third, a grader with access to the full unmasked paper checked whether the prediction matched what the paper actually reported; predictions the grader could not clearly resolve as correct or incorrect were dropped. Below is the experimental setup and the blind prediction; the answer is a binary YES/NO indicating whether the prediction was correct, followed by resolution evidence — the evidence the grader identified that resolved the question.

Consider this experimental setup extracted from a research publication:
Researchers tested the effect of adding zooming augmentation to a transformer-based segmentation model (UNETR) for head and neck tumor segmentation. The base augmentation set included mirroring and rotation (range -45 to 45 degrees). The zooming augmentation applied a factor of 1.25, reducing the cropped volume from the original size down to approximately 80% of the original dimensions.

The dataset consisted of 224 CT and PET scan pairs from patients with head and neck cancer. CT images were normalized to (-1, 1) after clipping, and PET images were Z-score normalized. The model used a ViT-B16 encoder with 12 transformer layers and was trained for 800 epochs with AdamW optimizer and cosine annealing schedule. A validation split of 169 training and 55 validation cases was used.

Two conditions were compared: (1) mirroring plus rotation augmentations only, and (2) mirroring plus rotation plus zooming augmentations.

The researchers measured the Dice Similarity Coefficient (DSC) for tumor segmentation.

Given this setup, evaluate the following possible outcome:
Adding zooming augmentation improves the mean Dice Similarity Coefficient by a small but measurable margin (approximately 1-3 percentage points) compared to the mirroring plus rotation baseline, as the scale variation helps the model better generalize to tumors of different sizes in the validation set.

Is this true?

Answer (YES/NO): NO